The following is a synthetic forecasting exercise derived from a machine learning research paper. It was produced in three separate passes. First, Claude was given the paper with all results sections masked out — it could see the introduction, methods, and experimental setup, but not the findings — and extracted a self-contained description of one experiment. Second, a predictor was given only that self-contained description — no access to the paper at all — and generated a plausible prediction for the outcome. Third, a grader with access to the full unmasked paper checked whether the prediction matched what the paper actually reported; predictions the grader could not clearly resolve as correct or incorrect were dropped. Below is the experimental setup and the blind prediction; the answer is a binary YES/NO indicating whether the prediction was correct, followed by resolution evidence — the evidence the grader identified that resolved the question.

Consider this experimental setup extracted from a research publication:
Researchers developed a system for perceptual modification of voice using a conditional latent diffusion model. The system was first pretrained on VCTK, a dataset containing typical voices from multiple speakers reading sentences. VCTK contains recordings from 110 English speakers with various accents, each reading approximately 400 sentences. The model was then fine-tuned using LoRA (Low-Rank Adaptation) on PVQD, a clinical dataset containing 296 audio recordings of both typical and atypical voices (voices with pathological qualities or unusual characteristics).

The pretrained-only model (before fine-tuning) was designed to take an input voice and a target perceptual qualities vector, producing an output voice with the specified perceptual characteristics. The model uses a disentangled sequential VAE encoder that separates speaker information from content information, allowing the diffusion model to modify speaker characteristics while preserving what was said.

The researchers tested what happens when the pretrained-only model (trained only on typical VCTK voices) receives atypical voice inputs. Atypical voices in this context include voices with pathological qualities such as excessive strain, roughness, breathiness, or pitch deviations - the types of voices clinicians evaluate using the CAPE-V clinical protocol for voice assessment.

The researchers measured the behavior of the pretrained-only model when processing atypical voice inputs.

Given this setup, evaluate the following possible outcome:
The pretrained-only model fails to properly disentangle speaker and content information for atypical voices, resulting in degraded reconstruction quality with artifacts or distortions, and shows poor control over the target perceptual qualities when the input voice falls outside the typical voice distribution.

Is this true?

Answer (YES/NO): NO